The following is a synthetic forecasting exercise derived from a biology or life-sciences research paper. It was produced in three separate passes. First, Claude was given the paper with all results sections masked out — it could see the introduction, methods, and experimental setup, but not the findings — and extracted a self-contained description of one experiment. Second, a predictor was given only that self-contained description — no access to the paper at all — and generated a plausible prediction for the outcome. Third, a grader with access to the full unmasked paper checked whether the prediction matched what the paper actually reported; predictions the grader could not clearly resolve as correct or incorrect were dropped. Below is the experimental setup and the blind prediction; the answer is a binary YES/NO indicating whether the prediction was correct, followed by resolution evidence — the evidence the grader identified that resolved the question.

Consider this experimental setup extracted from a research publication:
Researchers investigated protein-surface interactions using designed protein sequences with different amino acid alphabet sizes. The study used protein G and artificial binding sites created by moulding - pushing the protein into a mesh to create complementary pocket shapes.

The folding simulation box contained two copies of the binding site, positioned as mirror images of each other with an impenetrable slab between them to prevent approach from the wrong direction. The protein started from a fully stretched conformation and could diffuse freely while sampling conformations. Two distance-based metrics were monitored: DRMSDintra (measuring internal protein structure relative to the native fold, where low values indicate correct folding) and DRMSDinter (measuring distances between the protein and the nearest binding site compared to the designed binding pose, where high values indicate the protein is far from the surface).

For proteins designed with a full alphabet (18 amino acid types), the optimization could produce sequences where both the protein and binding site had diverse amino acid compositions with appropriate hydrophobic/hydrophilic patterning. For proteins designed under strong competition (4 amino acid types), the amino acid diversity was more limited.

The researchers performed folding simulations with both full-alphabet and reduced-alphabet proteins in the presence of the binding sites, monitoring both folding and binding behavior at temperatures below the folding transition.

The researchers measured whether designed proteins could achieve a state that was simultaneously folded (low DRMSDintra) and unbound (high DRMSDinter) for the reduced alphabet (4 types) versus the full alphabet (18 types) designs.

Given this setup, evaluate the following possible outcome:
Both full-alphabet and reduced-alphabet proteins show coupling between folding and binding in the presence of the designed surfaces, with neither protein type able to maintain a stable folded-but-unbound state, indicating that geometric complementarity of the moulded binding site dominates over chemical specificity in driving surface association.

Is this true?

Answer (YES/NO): NO